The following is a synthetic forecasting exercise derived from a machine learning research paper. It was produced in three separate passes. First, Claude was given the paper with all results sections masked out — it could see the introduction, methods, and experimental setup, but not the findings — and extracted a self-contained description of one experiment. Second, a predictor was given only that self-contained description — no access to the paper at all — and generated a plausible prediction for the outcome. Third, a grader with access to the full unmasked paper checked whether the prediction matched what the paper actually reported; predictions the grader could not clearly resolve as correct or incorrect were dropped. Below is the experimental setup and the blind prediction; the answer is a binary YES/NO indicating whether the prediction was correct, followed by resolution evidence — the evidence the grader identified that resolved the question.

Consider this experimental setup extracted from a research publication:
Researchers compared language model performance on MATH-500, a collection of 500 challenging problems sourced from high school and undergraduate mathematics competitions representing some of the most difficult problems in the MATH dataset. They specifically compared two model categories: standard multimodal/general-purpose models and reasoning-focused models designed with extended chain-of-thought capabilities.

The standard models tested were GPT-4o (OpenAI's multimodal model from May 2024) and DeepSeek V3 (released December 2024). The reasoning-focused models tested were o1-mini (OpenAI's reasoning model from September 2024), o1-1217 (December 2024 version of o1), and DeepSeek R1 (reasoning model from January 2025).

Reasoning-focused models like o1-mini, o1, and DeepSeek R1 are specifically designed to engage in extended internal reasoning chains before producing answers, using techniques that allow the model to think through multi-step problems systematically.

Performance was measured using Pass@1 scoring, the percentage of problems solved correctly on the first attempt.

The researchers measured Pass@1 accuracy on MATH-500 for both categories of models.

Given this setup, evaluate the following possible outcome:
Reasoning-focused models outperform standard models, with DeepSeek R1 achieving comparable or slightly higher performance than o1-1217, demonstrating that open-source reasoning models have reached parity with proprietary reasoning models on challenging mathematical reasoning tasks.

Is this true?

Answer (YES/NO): NO